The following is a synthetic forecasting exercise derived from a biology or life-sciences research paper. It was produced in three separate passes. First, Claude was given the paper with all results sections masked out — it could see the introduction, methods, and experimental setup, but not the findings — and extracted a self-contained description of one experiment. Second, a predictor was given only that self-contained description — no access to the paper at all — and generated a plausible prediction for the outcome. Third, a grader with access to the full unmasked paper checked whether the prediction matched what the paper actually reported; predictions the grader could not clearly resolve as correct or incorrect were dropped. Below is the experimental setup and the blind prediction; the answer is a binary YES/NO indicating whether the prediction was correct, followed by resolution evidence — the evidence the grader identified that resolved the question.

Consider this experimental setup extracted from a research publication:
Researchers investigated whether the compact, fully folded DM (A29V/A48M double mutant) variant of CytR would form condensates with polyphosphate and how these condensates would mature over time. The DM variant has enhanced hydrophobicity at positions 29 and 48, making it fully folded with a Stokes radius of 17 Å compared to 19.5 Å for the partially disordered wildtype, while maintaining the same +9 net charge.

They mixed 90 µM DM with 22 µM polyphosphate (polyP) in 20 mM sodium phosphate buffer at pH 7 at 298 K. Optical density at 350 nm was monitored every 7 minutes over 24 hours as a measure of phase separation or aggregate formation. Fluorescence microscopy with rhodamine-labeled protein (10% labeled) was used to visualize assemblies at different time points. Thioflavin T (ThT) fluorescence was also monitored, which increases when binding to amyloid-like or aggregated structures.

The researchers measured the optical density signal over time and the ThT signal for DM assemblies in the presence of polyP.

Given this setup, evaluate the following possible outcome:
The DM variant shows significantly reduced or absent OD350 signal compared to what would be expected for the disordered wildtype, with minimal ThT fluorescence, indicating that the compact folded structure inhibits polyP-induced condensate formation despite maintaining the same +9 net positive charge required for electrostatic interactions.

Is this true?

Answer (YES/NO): NO